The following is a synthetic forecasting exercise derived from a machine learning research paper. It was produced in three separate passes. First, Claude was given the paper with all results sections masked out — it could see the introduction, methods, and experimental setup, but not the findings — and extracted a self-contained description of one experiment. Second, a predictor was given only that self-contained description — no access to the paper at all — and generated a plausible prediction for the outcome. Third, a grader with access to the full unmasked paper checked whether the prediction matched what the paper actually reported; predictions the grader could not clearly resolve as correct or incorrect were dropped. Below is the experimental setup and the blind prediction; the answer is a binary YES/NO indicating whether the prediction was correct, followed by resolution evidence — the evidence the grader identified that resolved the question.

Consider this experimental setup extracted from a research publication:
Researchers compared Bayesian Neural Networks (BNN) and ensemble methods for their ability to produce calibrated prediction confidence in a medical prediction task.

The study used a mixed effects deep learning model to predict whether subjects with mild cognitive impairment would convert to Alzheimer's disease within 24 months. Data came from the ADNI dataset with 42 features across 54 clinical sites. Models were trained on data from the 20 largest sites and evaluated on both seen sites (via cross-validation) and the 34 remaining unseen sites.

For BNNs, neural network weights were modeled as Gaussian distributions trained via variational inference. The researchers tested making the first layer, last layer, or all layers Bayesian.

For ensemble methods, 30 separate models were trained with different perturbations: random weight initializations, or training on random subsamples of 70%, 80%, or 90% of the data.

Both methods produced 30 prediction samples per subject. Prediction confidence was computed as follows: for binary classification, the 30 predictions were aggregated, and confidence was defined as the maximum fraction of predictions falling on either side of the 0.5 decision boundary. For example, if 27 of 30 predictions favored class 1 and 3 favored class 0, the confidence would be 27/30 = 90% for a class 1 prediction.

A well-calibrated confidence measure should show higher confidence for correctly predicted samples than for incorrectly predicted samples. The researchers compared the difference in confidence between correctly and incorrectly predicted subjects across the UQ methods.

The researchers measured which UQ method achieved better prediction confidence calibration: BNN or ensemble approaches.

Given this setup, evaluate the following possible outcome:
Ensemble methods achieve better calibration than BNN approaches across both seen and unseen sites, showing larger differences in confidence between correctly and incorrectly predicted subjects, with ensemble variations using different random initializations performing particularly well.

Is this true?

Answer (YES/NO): NO